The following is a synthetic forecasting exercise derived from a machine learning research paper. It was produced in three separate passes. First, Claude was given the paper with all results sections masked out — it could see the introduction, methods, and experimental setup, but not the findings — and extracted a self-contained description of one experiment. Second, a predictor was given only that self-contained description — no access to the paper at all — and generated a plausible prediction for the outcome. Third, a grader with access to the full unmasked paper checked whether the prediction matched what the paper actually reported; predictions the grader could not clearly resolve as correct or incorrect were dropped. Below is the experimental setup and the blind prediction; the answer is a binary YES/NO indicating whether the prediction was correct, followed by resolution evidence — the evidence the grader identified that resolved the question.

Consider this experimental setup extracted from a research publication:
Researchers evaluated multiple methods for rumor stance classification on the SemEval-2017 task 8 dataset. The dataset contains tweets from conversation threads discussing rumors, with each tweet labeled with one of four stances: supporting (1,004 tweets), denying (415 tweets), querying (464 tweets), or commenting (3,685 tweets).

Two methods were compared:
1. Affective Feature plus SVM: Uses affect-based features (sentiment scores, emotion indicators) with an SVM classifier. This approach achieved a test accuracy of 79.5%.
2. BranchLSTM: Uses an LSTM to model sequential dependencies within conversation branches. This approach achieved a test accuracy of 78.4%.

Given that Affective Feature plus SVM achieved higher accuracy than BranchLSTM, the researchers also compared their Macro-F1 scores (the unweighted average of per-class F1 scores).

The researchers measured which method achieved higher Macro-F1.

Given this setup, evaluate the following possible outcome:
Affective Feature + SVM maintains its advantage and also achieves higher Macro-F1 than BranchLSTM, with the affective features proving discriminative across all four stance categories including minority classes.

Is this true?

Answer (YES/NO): NO